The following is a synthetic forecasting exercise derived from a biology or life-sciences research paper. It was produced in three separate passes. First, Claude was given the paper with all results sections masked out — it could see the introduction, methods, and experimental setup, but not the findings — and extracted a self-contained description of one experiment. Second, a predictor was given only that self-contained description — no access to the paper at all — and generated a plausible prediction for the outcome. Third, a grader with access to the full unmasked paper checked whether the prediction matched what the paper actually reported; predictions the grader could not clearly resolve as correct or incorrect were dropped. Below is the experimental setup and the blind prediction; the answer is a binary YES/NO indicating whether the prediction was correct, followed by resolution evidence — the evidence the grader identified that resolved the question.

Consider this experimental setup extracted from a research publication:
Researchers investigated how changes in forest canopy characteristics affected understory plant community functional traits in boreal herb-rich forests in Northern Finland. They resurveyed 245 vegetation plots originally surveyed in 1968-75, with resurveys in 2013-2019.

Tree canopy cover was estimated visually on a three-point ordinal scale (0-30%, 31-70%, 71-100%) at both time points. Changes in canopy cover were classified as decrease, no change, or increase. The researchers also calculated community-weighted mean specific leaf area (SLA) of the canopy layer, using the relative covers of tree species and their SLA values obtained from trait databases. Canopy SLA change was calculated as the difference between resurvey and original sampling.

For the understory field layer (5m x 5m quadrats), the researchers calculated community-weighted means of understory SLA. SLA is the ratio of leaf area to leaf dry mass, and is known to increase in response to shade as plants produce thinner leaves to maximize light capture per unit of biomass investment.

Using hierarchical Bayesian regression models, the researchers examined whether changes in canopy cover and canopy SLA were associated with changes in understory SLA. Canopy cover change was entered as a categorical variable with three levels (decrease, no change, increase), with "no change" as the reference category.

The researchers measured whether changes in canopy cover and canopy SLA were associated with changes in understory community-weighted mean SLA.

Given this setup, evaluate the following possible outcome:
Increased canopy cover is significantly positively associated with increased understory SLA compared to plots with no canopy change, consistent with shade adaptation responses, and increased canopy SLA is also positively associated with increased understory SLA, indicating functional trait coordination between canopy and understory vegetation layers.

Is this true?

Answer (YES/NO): NO